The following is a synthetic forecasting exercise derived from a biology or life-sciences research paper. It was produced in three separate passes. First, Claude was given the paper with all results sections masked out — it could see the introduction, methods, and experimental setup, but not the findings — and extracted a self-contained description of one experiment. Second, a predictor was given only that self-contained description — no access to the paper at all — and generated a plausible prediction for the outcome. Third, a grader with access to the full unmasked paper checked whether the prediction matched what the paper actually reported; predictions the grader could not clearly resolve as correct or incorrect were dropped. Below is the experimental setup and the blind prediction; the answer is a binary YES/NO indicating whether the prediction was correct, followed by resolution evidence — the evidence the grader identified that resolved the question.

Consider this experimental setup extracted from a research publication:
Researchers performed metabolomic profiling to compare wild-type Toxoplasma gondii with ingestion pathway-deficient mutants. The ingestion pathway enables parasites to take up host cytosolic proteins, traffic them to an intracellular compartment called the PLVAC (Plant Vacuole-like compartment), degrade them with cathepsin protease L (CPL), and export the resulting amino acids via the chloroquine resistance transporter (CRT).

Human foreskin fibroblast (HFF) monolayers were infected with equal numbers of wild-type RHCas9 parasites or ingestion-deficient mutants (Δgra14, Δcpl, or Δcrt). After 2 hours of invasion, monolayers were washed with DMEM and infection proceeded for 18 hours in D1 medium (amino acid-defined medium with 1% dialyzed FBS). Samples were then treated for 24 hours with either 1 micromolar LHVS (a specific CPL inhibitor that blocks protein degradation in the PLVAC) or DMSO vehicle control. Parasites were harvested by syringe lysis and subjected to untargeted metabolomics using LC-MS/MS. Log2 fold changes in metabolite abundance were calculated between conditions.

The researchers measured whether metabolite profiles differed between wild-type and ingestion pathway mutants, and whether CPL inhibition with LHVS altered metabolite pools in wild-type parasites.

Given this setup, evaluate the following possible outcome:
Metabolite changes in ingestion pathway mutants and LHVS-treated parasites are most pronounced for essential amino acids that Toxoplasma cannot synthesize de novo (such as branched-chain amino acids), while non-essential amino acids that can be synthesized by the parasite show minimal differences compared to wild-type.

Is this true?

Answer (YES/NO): NO